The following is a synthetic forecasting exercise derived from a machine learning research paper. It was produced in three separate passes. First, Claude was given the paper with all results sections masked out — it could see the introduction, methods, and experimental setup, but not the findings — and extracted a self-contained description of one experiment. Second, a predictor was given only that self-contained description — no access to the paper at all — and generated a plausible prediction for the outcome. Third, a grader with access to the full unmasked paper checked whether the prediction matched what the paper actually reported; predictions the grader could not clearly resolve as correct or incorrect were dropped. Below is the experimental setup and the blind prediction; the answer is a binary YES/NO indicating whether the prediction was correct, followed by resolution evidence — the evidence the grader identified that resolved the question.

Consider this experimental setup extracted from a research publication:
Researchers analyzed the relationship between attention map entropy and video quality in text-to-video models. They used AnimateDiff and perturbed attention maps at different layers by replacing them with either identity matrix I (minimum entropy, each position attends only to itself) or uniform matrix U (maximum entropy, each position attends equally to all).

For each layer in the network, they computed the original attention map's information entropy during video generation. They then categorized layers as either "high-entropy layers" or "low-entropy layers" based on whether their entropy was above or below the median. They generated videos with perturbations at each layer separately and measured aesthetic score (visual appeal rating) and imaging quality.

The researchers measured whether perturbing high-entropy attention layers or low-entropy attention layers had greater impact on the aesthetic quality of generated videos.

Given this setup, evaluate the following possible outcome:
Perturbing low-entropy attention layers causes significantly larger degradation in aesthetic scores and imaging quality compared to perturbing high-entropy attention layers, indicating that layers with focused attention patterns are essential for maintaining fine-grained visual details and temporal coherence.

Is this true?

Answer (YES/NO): NO